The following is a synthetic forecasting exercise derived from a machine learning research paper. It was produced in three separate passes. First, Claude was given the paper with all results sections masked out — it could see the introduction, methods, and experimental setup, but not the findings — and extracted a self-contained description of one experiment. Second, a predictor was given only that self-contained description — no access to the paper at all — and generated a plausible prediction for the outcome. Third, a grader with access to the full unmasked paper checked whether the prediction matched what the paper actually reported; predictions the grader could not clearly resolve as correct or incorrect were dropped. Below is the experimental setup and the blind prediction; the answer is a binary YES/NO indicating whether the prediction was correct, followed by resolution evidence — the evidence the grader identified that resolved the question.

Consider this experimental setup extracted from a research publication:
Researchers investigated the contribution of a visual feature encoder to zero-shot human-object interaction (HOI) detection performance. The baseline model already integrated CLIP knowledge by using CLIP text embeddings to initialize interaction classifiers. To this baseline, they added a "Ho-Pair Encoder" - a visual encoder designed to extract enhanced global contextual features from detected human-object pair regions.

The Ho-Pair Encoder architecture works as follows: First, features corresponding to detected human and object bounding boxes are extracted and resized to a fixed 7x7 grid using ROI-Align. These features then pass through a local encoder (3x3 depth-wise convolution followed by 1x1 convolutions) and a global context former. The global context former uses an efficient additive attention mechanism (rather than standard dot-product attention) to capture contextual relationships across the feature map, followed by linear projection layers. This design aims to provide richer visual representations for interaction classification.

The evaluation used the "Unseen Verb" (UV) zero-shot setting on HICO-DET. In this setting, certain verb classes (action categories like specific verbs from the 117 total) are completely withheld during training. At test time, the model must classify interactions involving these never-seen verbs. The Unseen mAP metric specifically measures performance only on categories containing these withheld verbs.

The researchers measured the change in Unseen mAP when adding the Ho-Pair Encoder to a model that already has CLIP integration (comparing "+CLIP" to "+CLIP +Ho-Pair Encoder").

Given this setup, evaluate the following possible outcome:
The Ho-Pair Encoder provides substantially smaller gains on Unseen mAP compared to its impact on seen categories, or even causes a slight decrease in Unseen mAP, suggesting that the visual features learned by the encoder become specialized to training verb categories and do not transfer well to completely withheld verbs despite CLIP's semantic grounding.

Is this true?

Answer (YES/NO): NO